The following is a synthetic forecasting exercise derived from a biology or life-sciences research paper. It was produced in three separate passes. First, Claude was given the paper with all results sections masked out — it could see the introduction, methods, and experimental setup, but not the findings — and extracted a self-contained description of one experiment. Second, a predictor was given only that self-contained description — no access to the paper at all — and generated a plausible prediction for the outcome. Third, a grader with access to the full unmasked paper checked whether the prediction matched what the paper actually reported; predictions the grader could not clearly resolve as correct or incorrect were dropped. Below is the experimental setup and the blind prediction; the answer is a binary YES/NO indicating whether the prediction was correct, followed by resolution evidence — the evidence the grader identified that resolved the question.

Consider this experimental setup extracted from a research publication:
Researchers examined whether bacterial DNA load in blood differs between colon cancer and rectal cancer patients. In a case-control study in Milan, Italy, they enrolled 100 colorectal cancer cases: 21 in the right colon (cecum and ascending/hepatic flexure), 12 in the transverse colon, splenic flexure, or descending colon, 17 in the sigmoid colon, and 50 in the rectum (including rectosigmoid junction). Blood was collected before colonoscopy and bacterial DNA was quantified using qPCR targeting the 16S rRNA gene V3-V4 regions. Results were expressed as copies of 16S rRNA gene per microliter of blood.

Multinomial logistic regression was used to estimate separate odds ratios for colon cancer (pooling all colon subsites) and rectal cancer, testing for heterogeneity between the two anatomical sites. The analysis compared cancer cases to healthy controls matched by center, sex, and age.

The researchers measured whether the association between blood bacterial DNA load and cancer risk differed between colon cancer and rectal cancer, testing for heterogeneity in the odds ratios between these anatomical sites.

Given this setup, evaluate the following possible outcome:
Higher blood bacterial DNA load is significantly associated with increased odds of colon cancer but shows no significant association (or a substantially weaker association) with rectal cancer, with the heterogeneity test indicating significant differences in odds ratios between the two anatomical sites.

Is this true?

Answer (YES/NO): YES